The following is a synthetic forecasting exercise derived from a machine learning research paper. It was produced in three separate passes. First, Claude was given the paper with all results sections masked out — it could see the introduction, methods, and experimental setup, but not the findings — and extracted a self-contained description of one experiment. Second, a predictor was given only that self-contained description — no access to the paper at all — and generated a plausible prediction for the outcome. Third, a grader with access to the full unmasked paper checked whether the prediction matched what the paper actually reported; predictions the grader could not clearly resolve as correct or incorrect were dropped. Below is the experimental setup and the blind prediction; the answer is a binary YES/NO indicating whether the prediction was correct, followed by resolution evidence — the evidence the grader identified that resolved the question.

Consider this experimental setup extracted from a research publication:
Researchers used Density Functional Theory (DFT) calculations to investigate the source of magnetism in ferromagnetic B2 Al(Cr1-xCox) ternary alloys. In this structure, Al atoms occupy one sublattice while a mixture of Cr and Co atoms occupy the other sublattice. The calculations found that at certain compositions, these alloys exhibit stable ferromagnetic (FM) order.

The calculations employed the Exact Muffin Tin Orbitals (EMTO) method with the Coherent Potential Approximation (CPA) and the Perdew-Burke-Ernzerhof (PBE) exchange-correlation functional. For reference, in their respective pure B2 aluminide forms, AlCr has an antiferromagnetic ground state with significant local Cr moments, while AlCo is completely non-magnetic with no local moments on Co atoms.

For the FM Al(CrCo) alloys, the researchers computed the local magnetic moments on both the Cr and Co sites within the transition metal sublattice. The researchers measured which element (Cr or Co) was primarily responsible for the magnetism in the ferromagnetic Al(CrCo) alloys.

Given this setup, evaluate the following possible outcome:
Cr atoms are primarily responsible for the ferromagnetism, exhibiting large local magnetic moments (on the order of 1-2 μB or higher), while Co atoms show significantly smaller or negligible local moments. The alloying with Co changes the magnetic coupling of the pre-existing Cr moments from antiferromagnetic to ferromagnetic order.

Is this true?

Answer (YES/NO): YES